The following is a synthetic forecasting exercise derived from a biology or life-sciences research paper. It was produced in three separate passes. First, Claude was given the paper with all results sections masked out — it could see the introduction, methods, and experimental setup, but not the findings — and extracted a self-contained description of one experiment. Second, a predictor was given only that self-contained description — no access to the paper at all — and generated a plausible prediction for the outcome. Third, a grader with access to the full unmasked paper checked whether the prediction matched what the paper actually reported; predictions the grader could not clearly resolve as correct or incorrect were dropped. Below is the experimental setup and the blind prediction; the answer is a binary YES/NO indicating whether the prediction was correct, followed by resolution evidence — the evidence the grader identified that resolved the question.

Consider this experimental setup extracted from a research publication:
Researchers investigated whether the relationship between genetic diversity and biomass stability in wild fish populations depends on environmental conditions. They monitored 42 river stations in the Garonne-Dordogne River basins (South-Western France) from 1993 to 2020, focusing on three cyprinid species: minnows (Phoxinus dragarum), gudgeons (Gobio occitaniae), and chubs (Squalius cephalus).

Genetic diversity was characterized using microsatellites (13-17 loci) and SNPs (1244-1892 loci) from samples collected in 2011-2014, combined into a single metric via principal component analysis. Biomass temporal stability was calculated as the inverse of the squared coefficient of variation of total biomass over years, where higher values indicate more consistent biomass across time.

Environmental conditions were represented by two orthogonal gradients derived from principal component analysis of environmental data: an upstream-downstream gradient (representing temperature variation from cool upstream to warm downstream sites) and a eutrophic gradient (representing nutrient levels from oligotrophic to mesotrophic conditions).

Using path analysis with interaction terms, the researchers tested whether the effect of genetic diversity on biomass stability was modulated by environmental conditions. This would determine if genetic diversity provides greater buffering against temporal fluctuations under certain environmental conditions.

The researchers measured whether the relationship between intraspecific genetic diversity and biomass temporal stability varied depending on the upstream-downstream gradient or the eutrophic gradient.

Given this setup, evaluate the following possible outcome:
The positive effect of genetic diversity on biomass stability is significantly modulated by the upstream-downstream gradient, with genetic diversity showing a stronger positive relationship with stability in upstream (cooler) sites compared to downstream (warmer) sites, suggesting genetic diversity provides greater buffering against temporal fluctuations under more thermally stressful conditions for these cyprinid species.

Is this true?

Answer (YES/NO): NO